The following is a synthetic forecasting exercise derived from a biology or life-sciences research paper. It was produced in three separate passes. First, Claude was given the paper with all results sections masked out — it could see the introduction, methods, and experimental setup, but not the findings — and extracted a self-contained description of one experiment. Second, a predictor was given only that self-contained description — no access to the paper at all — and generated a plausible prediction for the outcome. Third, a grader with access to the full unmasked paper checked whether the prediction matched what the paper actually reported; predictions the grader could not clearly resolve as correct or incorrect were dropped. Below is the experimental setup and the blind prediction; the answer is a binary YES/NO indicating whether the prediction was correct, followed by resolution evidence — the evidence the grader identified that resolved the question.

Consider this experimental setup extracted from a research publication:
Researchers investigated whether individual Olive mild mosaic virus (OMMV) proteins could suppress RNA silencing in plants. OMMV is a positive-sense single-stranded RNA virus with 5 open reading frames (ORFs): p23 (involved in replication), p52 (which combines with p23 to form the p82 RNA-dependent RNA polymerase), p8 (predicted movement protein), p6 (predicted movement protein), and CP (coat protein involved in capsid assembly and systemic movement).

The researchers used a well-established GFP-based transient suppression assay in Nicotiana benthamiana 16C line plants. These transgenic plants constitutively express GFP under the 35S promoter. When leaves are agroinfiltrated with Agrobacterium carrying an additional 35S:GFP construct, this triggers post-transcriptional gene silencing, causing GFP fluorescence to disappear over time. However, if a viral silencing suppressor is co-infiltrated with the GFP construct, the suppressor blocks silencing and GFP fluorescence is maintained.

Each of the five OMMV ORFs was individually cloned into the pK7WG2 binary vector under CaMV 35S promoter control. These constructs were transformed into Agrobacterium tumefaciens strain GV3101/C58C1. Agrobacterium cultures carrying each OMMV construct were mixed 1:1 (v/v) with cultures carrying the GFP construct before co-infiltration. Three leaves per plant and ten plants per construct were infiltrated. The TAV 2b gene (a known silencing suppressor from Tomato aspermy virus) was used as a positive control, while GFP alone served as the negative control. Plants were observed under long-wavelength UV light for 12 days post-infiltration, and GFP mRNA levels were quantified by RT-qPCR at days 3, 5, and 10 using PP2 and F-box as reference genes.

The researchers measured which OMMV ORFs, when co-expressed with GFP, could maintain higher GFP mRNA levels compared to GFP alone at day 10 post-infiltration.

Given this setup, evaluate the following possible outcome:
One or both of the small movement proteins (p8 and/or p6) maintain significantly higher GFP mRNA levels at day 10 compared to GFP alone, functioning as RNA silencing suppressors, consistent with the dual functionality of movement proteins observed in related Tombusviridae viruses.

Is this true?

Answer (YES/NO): YES